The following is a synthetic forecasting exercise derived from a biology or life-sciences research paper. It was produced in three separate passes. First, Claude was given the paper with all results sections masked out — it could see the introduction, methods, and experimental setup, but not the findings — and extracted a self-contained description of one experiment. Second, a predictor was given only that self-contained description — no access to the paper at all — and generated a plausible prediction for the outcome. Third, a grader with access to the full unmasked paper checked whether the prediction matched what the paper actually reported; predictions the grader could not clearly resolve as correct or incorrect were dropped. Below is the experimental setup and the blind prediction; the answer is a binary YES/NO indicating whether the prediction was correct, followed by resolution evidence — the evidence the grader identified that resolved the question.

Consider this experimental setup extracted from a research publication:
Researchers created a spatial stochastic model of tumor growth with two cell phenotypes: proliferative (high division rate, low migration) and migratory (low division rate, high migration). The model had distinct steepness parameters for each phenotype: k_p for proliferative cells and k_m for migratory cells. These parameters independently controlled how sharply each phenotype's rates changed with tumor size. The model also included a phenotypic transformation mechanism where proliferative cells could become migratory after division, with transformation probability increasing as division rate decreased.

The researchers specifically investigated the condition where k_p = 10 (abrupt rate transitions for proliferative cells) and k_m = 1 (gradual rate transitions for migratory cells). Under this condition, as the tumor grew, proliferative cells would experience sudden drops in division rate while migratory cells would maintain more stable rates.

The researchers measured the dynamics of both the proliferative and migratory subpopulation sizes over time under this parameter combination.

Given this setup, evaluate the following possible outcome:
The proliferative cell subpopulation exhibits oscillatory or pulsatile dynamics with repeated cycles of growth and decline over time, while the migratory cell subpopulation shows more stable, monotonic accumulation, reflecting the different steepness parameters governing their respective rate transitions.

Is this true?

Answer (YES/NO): NO